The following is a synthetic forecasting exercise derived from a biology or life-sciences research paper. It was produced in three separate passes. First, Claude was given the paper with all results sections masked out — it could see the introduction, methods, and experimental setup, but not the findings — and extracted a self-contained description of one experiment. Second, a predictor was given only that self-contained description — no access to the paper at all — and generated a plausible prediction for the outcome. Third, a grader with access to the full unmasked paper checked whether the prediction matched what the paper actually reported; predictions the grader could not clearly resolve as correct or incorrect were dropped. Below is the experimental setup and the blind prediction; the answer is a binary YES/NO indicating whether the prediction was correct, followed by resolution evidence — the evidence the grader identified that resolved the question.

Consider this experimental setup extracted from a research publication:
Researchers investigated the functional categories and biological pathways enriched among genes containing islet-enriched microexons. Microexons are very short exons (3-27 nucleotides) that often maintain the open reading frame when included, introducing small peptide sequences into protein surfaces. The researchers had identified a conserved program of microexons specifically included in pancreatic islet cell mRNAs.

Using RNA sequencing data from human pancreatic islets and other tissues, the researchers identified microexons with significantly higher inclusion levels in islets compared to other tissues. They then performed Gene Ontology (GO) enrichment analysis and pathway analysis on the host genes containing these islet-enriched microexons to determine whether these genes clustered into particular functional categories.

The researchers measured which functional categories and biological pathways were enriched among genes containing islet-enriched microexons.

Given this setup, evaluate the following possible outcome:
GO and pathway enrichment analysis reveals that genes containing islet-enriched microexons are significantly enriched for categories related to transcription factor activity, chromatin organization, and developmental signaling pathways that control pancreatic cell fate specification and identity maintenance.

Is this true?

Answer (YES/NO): NO